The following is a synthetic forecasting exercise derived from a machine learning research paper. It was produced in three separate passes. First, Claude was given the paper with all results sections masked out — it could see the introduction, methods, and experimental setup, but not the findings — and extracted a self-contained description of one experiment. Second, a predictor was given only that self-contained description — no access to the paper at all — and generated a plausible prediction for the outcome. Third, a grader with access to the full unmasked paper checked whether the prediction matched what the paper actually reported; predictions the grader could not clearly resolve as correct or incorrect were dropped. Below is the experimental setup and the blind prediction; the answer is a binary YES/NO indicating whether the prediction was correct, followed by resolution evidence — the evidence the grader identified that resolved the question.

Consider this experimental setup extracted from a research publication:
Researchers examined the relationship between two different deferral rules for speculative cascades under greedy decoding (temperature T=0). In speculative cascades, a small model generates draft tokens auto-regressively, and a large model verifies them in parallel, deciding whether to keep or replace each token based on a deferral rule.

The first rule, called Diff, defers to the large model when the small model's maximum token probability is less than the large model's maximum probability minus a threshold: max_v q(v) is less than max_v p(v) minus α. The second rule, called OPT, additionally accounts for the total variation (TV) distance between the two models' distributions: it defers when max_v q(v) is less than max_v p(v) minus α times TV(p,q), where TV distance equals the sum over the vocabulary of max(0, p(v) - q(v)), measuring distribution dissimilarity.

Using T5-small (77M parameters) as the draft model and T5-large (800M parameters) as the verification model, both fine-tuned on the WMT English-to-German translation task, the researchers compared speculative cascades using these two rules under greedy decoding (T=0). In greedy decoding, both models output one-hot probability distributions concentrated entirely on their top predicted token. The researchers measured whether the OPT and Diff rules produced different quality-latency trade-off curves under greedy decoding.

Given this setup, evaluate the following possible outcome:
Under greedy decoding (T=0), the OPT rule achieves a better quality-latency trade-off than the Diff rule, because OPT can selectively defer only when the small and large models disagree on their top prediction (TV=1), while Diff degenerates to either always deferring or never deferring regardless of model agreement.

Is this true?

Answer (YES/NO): NO